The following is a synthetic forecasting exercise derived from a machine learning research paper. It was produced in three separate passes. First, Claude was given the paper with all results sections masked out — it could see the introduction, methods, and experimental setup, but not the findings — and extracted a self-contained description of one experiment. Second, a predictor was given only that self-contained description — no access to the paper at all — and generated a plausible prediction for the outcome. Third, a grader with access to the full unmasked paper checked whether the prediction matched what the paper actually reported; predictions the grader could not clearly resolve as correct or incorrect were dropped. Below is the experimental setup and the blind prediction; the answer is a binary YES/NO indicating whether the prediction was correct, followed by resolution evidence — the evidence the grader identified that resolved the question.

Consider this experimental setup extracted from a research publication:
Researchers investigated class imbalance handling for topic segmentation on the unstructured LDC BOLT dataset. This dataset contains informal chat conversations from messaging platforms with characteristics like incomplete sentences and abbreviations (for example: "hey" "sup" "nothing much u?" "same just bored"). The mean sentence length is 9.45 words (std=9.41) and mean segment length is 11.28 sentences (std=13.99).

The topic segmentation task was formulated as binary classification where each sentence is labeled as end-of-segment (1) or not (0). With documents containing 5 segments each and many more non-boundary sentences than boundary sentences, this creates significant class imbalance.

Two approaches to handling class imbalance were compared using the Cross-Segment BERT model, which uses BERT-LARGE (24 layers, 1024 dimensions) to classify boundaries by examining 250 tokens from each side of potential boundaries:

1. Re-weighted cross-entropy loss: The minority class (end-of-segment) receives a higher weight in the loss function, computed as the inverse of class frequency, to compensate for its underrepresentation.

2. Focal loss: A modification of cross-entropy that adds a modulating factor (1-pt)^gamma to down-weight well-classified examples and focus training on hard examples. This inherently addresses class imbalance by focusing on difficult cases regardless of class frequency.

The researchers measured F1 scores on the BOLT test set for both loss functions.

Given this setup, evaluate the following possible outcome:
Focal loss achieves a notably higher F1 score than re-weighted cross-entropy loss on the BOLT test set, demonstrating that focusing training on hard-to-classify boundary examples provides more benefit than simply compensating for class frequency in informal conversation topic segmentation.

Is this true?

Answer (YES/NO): NO